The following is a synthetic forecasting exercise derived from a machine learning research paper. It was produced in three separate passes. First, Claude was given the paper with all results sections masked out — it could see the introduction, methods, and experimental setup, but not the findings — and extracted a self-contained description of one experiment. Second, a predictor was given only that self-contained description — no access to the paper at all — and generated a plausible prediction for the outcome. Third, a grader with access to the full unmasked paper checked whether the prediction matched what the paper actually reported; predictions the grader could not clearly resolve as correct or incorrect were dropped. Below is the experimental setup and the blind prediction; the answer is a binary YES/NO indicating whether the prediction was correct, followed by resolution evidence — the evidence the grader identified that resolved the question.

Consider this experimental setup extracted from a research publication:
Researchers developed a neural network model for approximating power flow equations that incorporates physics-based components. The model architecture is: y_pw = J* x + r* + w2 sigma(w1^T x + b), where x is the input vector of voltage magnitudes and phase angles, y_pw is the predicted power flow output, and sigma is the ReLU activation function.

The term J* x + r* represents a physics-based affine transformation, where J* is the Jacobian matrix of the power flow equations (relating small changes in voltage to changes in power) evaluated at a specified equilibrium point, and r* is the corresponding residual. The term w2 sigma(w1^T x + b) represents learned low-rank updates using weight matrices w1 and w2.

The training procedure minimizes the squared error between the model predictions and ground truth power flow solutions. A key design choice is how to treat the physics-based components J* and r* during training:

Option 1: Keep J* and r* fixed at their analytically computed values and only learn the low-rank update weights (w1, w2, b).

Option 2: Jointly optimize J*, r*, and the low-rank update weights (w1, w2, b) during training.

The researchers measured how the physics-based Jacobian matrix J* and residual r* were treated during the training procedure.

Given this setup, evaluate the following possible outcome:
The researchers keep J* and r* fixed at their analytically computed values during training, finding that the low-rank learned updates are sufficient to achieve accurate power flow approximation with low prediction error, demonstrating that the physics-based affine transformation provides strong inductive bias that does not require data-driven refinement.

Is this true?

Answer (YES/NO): YES